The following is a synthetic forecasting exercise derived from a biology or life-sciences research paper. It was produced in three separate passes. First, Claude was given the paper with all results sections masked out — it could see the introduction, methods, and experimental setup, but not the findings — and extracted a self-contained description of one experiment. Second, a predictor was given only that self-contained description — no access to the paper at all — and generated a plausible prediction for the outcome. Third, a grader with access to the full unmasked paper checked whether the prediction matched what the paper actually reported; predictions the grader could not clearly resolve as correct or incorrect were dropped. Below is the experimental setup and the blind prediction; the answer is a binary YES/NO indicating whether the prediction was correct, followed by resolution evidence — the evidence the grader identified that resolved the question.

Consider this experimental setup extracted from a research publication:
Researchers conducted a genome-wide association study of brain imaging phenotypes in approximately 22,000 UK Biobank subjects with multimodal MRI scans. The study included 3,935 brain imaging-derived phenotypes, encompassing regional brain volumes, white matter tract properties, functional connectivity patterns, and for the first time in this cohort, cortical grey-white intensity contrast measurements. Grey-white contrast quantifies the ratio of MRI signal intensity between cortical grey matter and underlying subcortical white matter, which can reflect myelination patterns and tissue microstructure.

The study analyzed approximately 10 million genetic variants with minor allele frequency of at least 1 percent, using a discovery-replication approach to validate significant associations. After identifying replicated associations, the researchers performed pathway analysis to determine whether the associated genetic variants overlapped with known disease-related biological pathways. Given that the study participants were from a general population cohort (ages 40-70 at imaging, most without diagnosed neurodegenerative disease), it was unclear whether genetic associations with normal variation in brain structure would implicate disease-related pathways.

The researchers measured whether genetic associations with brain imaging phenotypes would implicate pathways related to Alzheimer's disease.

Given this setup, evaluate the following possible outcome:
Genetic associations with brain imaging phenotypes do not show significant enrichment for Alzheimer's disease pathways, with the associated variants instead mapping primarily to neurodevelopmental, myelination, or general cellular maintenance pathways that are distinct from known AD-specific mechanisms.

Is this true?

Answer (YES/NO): NO